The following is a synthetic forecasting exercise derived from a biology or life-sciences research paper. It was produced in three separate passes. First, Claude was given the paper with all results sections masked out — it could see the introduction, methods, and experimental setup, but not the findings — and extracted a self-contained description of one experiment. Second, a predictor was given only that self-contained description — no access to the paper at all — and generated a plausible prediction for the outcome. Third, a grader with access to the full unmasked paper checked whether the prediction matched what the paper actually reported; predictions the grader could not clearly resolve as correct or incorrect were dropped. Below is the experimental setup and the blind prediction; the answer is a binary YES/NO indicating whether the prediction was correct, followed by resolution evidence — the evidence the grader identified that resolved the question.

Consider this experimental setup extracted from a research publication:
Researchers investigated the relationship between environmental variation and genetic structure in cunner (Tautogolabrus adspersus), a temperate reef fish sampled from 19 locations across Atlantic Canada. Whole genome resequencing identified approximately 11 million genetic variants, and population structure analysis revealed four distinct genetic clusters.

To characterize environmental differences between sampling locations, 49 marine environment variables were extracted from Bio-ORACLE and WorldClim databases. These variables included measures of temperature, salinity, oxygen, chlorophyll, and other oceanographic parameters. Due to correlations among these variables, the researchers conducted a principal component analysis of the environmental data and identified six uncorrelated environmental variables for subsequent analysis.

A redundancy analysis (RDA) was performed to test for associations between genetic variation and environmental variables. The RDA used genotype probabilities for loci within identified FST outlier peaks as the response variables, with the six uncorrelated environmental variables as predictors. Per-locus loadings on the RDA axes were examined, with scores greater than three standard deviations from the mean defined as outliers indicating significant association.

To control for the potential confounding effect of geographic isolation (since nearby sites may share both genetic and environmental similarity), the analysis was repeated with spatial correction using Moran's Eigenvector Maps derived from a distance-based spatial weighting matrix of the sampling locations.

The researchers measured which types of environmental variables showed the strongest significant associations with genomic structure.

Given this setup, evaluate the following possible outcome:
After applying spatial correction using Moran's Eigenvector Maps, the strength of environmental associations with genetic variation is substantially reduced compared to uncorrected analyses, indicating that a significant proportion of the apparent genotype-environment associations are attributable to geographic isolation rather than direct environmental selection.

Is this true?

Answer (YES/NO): YES